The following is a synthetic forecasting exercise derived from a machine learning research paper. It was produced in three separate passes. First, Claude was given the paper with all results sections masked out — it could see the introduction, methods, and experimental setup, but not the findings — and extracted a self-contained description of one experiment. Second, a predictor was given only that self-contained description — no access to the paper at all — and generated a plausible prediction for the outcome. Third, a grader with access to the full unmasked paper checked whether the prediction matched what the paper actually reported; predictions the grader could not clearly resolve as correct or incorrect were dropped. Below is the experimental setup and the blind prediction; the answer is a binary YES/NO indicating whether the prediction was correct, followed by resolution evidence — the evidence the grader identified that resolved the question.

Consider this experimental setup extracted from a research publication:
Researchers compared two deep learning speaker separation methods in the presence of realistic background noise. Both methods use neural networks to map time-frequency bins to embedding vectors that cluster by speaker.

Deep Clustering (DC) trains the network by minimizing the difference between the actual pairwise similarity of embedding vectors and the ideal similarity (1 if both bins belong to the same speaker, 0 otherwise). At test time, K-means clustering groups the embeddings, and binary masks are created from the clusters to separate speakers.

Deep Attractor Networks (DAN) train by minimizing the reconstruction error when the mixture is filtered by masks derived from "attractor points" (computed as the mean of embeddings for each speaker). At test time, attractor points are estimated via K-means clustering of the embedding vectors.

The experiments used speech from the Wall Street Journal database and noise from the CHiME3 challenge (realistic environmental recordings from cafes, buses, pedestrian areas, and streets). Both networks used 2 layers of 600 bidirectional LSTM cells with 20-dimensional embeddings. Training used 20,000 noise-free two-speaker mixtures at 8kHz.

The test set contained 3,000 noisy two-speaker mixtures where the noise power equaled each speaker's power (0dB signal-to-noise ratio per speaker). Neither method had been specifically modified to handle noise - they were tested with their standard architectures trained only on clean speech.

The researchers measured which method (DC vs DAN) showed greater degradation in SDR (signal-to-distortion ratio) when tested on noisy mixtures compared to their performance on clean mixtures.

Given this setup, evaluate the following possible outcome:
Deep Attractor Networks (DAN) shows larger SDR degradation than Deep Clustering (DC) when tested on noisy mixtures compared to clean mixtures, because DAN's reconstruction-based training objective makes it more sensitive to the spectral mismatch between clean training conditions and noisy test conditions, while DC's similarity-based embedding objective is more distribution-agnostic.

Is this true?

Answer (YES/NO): NO